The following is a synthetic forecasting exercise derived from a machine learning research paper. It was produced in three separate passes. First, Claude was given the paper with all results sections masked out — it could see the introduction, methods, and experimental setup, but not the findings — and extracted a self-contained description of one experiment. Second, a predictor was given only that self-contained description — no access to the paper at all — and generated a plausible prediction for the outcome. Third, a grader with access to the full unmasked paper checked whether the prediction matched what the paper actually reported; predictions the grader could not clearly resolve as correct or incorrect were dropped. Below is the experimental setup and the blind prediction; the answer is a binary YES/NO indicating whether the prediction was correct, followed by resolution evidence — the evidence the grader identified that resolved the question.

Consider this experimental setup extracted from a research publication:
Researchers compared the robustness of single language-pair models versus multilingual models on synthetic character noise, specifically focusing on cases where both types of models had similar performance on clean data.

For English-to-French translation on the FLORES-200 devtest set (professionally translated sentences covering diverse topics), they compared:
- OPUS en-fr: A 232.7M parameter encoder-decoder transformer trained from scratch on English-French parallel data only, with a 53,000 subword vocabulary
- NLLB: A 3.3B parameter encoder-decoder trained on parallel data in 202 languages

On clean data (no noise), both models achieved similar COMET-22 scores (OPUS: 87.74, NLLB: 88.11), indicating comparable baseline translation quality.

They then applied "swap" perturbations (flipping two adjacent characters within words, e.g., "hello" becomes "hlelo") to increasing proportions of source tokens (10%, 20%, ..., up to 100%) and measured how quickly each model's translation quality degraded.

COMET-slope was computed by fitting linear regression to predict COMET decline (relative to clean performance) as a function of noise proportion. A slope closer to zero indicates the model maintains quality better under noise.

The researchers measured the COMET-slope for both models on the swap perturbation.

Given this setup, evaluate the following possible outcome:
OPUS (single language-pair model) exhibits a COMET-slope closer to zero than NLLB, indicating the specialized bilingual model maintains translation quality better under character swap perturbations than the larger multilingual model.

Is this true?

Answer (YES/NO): NO